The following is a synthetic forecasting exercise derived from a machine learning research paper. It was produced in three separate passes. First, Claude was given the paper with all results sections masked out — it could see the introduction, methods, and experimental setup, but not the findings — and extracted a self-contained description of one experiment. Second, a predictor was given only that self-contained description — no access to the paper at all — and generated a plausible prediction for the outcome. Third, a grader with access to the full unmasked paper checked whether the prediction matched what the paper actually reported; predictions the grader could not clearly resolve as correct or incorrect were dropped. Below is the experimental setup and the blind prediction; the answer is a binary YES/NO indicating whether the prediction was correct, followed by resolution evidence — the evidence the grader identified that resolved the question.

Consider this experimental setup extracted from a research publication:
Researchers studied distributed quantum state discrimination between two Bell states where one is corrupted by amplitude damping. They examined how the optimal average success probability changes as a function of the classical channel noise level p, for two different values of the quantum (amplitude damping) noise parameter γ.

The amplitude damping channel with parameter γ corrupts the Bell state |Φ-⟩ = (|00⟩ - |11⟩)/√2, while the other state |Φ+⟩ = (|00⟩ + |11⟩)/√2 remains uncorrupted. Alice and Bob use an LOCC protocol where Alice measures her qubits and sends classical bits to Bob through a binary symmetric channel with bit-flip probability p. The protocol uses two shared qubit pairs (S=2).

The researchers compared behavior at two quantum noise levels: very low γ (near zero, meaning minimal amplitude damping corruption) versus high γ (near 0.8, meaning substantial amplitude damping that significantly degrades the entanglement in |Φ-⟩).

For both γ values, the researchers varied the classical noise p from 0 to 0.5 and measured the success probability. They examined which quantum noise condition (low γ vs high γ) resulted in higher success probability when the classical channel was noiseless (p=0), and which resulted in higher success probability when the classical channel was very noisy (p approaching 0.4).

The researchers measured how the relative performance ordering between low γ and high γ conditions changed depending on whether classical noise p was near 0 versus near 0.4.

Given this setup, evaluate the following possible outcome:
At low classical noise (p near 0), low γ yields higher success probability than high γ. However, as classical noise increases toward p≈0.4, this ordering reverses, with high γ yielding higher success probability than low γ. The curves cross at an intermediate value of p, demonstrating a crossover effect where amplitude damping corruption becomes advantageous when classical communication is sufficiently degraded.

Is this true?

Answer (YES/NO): YES